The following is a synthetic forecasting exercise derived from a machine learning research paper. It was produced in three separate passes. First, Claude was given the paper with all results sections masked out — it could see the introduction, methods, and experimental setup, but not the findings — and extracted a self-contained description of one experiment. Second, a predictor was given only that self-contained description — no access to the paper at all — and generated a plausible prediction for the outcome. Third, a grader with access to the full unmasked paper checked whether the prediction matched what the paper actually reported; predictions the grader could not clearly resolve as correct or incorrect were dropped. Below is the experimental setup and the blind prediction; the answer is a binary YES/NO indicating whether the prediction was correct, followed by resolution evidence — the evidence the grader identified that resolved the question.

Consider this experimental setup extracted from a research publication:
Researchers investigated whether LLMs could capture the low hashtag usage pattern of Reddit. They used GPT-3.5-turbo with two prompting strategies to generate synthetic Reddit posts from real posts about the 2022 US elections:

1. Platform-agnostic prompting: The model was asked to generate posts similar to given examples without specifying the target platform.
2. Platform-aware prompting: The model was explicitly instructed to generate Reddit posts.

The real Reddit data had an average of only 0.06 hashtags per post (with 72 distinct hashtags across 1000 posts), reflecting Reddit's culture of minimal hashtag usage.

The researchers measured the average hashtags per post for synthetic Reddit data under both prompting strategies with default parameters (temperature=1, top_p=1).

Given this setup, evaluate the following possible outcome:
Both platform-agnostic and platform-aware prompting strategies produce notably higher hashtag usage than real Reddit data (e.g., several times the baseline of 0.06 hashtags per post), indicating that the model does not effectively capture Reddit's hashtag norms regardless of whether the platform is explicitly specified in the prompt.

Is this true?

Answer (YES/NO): NO